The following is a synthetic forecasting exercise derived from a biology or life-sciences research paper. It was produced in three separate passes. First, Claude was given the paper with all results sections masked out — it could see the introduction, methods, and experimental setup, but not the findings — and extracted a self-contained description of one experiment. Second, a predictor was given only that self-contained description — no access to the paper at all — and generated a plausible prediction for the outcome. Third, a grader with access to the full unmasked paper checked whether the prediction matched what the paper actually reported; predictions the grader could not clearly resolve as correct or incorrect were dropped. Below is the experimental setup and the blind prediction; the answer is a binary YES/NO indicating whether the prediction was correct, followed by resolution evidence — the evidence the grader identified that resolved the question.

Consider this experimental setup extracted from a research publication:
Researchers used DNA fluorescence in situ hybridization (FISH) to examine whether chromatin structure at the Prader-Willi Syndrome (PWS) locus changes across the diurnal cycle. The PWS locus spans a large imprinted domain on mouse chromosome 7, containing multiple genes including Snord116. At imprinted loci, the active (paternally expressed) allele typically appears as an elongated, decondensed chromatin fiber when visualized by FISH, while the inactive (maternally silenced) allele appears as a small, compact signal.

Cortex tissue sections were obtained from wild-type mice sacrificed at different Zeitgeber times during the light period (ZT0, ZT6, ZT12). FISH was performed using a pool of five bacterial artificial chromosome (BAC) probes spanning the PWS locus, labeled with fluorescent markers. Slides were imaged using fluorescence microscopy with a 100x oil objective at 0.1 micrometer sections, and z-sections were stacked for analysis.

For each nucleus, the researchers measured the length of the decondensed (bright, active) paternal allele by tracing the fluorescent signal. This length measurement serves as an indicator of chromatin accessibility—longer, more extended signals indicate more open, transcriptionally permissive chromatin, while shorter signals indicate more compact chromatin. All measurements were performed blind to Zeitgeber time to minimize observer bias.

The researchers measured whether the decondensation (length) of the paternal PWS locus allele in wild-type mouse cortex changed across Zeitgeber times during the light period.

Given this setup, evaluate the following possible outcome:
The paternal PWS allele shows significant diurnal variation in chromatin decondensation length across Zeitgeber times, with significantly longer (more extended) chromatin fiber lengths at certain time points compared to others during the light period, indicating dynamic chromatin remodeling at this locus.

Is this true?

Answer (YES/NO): YES